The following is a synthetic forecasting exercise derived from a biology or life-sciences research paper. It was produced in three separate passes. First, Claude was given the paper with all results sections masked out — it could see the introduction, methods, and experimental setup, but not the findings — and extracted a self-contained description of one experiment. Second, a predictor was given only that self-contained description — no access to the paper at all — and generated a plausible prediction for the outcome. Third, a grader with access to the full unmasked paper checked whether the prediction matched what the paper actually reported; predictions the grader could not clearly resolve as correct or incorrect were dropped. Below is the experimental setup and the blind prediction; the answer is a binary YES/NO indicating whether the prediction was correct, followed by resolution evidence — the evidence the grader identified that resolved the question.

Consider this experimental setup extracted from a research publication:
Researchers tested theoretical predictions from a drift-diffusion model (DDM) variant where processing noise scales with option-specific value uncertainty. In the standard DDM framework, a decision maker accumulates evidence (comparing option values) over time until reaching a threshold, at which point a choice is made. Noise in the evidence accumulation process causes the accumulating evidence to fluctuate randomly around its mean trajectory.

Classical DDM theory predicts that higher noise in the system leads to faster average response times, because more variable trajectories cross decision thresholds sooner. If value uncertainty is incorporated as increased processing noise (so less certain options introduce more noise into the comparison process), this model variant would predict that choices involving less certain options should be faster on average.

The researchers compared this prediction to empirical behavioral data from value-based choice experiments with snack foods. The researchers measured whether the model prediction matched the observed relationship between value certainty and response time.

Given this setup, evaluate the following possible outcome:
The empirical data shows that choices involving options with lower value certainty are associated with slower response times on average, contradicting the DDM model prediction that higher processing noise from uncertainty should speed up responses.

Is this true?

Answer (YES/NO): YES